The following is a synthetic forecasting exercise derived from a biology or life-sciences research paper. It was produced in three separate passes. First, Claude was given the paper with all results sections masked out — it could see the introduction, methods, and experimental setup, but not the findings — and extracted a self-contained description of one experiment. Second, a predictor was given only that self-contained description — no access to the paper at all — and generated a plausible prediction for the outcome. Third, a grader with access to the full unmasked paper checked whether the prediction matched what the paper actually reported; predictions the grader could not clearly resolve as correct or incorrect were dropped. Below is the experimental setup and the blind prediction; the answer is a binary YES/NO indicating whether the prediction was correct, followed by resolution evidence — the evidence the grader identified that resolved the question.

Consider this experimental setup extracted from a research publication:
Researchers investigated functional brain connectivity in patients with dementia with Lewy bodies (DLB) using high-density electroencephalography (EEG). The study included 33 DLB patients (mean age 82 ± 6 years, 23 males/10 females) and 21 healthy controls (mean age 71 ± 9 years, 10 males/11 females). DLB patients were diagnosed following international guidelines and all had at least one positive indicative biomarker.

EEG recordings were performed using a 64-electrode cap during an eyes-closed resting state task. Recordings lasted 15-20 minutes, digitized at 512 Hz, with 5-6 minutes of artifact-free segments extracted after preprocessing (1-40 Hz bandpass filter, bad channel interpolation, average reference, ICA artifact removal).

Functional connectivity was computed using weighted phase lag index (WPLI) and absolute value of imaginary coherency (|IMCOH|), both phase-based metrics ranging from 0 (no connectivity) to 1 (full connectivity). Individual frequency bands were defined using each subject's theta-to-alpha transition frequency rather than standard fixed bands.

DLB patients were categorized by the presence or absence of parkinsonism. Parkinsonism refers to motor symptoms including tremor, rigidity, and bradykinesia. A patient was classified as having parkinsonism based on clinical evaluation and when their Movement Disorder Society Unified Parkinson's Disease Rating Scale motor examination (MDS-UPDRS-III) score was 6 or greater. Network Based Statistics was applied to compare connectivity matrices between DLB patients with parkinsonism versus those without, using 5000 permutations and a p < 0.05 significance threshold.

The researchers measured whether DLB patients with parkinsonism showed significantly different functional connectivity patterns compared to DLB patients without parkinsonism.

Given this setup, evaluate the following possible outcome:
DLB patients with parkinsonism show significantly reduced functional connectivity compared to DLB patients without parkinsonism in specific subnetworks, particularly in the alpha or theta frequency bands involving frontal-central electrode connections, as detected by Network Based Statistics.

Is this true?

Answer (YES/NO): NO